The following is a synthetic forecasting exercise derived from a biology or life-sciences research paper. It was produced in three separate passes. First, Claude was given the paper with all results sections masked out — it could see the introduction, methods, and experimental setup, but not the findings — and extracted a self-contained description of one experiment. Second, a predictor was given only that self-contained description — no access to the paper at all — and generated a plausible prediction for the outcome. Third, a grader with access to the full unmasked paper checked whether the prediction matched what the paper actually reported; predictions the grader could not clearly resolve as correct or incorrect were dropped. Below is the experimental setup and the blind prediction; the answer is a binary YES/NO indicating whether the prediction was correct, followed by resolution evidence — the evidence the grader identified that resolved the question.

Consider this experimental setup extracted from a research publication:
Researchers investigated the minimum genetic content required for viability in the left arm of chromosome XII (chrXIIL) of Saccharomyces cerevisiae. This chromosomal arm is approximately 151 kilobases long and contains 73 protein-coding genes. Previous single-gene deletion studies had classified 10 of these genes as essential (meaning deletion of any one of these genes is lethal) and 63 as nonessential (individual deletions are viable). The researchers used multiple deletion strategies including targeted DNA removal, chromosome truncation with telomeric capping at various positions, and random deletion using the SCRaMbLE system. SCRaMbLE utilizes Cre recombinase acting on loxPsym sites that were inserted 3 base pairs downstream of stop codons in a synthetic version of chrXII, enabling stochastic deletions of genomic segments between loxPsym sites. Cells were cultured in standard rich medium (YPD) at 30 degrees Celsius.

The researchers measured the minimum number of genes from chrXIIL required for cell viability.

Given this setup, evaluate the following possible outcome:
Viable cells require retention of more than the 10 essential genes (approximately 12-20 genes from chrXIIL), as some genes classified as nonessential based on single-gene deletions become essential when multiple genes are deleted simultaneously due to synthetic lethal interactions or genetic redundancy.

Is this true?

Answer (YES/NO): YES